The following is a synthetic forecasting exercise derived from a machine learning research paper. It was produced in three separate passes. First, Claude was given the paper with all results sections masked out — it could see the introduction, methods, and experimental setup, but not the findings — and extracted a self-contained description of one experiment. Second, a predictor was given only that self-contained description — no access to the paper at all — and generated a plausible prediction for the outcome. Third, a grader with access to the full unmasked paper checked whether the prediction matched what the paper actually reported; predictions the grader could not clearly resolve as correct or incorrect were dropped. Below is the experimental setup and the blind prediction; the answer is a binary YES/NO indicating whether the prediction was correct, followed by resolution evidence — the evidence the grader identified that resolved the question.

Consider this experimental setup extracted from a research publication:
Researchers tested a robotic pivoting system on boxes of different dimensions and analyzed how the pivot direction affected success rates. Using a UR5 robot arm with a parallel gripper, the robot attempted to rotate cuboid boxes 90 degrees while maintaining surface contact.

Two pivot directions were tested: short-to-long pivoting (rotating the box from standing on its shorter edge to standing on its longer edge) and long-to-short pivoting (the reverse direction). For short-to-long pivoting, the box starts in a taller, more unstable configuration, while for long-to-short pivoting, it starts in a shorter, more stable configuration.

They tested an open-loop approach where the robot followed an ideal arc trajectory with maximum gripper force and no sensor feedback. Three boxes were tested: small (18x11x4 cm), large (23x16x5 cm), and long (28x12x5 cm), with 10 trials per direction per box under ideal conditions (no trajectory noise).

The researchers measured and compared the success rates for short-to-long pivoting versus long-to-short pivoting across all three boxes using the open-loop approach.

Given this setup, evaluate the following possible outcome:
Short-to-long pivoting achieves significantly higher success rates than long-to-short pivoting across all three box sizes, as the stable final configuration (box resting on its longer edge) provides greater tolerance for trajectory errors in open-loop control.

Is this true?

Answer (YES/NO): NO